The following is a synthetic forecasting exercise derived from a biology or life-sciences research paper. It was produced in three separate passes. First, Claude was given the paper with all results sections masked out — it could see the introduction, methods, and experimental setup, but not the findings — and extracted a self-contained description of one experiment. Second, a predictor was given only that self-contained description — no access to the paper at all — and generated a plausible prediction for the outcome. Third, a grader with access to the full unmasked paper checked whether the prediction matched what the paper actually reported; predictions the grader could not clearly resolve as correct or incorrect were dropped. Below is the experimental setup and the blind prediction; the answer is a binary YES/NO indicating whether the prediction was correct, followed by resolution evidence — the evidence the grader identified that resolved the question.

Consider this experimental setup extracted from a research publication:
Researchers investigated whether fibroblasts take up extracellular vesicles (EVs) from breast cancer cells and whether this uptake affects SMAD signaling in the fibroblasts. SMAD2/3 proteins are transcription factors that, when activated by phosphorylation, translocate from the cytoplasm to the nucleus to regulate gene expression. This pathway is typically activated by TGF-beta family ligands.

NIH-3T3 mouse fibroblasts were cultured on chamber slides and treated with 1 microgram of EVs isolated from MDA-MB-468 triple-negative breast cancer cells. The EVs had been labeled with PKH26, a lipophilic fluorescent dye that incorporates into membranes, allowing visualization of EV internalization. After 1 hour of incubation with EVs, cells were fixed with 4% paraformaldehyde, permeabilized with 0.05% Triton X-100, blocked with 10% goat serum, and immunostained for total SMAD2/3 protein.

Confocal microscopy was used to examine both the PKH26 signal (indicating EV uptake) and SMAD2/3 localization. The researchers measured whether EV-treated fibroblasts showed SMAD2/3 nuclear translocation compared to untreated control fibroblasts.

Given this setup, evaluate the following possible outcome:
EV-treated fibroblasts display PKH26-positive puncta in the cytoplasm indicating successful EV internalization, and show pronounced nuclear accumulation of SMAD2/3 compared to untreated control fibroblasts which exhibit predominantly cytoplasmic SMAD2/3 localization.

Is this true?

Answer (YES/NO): YES